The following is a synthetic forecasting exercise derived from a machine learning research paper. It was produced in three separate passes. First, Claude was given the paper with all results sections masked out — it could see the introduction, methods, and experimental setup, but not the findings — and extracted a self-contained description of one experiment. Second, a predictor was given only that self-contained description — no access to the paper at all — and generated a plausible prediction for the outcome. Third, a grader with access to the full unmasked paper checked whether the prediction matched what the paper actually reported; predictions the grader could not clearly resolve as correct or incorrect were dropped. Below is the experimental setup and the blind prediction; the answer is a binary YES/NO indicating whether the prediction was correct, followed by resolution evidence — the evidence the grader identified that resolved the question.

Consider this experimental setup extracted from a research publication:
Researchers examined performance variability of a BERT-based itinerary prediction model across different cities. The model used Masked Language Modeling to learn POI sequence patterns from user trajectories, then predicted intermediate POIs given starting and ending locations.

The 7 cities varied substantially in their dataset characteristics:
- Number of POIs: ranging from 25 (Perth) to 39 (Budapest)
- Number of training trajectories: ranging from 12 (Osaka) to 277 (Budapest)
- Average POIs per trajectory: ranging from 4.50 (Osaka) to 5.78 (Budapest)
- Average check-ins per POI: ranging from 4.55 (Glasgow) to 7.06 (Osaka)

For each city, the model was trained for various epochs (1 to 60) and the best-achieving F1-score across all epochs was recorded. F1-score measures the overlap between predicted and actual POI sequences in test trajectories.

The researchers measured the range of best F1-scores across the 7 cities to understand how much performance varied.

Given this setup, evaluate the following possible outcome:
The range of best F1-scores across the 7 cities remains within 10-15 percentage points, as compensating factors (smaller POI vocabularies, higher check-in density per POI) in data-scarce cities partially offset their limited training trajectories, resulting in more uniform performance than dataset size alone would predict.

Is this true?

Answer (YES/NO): NO